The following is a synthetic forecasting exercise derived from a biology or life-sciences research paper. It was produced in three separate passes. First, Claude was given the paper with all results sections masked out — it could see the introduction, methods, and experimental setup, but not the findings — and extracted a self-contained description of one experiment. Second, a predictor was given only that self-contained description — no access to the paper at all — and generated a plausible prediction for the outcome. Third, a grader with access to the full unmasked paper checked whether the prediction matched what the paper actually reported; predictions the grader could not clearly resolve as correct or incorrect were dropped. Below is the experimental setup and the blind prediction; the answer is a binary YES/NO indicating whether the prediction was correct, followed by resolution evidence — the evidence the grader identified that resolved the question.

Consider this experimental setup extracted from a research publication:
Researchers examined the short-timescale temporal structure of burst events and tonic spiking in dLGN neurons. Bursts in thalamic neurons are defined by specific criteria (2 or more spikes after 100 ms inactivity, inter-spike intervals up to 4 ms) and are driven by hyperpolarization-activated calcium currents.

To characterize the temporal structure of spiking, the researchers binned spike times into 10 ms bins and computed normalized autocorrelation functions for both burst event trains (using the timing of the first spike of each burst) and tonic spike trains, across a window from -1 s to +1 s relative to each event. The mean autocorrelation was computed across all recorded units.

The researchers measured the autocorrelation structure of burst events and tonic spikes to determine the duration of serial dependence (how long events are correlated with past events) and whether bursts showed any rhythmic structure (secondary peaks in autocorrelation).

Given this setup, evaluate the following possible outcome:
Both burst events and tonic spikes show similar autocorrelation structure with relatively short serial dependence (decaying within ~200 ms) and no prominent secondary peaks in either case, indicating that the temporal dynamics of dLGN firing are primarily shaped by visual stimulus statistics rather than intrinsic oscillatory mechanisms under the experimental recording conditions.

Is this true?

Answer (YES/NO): NO